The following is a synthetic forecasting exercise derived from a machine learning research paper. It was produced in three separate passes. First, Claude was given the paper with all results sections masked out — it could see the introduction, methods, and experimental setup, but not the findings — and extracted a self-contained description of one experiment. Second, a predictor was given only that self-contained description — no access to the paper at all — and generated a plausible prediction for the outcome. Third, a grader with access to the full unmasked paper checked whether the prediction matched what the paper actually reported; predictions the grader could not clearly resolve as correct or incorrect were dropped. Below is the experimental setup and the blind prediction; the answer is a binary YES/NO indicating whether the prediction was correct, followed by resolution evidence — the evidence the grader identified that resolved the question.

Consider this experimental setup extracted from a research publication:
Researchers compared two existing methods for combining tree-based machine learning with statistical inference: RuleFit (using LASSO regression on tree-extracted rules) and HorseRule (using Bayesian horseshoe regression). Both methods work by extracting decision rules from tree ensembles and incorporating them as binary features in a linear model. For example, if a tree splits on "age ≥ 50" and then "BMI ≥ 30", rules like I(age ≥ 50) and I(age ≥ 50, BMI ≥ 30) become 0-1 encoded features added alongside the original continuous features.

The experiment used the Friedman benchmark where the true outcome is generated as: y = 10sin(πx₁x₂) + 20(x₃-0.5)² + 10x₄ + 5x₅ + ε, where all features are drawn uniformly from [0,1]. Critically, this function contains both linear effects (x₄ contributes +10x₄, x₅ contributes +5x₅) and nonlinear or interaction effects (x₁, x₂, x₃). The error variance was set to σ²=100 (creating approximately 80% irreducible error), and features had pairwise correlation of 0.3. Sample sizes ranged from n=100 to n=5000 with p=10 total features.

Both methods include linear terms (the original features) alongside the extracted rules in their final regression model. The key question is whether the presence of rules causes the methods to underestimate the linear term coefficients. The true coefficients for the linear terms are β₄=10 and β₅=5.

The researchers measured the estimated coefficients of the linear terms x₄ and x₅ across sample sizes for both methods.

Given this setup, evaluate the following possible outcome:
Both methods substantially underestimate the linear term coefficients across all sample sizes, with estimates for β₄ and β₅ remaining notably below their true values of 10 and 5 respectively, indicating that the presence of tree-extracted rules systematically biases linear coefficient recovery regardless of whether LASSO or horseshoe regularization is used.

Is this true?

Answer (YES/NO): YES